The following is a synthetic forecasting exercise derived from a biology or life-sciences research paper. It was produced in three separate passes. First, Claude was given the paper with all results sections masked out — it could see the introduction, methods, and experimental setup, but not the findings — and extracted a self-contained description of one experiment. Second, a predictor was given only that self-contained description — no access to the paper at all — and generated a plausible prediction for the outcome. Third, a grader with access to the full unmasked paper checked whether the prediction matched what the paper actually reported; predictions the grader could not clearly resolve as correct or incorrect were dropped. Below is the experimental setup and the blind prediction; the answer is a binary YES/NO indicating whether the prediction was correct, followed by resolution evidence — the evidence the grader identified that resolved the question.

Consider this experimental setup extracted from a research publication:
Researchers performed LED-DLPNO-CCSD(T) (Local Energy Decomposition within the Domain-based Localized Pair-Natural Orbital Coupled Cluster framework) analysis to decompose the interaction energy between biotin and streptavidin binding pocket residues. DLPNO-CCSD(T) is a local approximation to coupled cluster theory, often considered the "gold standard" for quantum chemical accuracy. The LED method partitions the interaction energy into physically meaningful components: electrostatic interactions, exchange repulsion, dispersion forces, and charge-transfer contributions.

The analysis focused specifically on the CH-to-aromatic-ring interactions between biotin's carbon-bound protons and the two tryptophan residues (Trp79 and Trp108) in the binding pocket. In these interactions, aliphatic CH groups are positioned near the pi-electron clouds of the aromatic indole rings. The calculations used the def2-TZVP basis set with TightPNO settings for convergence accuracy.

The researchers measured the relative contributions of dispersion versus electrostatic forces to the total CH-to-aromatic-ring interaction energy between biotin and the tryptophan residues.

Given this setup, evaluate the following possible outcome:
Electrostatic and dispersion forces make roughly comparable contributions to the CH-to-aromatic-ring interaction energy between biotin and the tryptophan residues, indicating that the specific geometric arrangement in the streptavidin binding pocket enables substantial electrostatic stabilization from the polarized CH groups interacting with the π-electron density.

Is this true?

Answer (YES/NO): NO